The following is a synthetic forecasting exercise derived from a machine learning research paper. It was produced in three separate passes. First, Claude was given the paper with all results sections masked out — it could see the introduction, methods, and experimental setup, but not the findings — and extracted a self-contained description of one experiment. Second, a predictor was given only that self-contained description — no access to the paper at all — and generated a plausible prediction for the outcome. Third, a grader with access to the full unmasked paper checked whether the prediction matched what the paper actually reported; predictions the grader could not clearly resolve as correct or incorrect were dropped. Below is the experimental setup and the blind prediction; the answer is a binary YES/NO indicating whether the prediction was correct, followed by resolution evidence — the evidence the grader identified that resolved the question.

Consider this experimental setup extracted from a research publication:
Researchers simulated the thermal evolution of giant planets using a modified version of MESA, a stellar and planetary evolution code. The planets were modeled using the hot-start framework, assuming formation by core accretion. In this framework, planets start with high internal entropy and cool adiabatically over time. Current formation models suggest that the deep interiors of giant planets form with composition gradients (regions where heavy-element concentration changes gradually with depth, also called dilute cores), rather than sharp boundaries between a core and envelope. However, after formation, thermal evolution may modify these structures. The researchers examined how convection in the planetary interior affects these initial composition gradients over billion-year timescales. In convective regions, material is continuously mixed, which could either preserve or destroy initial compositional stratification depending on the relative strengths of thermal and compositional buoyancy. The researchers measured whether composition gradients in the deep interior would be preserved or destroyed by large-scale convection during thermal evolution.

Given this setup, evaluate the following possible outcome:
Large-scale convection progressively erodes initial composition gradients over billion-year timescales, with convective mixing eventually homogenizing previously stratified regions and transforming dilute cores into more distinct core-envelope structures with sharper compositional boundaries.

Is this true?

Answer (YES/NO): NO